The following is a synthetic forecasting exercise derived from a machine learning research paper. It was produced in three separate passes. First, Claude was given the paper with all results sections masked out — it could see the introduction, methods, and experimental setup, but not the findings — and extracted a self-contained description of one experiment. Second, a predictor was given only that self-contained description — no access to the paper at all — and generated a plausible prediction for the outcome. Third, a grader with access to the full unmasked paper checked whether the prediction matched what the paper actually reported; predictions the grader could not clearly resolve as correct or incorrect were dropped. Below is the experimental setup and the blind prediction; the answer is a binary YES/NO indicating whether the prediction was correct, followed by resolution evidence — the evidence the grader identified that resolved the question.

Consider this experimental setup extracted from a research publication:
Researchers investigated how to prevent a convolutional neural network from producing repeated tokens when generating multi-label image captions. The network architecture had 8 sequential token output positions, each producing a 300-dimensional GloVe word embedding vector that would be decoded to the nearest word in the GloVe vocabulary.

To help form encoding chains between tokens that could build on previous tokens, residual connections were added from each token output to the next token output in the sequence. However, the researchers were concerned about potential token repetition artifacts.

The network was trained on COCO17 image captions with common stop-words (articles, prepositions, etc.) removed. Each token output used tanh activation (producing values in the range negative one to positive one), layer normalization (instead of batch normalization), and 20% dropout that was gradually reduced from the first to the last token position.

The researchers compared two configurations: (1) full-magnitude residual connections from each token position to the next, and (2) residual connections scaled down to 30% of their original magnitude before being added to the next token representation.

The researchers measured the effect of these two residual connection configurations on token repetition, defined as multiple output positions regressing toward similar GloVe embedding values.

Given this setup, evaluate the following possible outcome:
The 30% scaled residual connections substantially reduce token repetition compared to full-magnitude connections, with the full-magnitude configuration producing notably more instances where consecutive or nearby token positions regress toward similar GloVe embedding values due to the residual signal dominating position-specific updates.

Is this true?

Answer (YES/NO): YES